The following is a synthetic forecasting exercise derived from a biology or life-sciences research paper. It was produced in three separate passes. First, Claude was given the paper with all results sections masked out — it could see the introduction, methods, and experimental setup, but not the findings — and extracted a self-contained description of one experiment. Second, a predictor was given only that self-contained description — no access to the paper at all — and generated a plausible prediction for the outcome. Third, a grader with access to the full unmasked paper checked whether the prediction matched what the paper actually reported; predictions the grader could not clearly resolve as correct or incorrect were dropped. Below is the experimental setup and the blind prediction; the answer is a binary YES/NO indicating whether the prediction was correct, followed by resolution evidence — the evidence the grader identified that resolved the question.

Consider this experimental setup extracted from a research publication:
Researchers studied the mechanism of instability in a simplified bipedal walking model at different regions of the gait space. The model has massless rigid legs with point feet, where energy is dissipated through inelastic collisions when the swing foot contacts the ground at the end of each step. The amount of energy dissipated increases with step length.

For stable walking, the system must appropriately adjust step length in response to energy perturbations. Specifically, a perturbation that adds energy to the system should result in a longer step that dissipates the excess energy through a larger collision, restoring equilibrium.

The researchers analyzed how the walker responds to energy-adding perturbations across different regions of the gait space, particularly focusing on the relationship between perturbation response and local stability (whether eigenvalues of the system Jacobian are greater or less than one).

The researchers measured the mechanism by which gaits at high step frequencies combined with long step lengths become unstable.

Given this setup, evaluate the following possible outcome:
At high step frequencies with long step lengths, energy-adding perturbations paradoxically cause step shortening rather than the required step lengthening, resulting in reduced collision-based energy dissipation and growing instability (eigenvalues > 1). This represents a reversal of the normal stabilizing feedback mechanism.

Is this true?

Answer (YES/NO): YES